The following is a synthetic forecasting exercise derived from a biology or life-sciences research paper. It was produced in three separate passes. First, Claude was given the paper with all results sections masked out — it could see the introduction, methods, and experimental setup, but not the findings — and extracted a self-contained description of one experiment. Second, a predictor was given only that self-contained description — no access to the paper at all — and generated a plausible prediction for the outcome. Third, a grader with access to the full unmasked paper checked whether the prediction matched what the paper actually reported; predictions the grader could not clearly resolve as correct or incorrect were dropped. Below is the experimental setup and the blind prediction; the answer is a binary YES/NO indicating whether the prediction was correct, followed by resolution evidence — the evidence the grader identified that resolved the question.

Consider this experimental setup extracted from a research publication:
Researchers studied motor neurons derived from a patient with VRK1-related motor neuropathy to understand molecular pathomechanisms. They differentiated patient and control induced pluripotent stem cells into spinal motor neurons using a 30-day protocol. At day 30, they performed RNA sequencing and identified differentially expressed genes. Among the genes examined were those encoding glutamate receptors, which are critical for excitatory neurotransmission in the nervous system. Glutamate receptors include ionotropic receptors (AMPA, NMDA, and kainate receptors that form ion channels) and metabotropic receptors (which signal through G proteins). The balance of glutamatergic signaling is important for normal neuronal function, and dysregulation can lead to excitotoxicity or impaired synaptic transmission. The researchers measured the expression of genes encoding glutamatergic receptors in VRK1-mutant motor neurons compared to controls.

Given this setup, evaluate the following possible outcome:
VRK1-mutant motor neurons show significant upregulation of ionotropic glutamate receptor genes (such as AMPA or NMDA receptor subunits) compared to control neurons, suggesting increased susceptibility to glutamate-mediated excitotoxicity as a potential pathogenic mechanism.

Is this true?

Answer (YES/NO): NO